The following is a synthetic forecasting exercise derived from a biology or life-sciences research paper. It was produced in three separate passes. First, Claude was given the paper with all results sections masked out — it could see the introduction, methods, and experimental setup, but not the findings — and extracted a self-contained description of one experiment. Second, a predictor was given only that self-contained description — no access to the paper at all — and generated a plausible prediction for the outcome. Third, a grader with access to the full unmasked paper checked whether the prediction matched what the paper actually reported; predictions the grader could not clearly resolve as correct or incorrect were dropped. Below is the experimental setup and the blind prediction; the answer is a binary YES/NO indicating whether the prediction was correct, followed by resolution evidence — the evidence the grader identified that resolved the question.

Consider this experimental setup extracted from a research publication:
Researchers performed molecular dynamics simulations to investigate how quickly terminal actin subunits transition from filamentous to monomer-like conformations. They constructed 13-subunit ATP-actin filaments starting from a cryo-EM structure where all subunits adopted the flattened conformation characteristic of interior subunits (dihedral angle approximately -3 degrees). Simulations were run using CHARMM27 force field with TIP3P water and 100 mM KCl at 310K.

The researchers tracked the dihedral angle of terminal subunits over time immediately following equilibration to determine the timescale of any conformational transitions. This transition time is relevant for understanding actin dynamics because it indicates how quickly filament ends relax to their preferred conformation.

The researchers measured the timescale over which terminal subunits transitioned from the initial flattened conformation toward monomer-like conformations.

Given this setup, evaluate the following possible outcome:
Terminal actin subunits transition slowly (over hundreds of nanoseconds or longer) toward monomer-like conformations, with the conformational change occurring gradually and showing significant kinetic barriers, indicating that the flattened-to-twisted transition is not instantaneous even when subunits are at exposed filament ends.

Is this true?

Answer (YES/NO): NO